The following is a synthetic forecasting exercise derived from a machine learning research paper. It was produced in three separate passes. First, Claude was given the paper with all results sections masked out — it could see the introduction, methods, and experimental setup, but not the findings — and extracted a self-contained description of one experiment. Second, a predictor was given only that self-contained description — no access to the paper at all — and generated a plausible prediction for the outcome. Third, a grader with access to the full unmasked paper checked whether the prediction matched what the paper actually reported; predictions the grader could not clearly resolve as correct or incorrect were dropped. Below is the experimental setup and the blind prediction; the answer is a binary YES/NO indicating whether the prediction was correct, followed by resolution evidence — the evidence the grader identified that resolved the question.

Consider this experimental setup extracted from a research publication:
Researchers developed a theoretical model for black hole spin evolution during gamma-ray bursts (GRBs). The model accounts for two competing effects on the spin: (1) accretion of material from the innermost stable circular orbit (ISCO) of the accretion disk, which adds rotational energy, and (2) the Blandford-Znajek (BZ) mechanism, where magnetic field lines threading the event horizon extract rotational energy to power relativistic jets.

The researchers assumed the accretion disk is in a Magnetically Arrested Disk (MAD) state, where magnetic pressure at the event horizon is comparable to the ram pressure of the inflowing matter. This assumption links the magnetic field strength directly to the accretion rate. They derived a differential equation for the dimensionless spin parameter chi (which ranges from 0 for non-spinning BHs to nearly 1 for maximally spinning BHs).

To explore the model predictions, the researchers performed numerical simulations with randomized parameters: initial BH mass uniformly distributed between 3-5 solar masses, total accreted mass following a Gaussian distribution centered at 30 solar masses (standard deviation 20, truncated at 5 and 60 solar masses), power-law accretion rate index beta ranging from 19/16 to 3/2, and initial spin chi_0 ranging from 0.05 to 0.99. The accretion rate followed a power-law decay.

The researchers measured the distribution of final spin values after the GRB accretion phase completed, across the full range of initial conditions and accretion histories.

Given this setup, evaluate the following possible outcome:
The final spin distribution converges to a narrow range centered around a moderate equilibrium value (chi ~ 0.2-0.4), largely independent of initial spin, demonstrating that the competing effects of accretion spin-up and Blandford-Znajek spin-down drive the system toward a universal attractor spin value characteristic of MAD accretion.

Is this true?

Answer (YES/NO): NO